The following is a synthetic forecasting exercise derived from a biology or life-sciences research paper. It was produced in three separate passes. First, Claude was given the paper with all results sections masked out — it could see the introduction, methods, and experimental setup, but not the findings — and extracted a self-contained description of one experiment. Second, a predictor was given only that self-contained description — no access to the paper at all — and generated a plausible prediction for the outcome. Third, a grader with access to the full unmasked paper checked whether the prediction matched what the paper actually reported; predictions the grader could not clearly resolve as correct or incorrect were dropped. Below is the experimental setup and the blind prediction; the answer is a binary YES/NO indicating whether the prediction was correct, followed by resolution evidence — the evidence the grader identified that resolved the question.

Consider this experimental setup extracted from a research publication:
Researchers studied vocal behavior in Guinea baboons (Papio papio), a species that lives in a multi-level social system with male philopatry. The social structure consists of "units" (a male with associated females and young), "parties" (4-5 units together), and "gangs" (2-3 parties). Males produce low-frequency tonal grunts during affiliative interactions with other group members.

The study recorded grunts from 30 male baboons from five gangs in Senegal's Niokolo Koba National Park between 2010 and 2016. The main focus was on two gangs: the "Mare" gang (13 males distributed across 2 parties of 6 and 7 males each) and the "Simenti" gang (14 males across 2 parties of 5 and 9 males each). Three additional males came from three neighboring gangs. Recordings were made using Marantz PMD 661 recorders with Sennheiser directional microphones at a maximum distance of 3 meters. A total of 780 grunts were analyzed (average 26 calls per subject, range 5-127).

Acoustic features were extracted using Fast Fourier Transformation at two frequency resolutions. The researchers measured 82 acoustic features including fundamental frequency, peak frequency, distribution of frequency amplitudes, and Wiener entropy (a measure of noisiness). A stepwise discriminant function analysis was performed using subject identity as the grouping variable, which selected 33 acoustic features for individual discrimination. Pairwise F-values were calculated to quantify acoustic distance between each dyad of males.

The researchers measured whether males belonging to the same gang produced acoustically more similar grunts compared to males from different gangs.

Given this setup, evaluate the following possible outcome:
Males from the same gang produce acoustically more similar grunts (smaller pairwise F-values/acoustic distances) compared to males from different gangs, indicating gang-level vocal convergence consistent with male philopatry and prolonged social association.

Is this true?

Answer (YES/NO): YES